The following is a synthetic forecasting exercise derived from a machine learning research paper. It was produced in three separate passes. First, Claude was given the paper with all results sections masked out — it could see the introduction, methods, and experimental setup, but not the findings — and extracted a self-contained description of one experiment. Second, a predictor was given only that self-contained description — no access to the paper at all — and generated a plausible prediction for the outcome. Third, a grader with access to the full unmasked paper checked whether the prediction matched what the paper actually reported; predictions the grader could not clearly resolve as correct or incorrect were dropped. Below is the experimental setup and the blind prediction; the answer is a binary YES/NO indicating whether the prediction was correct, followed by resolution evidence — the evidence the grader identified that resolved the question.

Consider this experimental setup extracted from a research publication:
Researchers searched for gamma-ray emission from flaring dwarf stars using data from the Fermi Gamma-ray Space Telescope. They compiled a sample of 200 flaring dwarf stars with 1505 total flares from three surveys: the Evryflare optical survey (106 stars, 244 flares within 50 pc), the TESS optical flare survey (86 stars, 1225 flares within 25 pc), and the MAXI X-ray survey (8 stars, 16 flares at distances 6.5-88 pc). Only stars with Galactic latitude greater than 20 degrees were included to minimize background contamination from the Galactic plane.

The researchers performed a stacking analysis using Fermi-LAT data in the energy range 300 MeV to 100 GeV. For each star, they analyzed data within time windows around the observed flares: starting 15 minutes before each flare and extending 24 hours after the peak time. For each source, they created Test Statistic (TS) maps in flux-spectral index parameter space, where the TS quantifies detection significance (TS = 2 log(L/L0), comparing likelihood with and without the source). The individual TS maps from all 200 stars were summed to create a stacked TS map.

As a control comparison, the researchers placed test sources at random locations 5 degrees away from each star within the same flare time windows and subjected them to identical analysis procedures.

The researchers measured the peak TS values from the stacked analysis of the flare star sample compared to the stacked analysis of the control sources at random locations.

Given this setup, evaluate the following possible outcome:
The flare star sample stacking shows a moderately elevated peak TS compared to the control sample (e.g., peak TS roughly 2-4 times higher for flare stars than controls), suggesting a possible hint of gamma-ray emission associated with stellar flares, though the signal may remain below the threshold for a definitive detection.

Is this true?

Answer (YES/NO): NO